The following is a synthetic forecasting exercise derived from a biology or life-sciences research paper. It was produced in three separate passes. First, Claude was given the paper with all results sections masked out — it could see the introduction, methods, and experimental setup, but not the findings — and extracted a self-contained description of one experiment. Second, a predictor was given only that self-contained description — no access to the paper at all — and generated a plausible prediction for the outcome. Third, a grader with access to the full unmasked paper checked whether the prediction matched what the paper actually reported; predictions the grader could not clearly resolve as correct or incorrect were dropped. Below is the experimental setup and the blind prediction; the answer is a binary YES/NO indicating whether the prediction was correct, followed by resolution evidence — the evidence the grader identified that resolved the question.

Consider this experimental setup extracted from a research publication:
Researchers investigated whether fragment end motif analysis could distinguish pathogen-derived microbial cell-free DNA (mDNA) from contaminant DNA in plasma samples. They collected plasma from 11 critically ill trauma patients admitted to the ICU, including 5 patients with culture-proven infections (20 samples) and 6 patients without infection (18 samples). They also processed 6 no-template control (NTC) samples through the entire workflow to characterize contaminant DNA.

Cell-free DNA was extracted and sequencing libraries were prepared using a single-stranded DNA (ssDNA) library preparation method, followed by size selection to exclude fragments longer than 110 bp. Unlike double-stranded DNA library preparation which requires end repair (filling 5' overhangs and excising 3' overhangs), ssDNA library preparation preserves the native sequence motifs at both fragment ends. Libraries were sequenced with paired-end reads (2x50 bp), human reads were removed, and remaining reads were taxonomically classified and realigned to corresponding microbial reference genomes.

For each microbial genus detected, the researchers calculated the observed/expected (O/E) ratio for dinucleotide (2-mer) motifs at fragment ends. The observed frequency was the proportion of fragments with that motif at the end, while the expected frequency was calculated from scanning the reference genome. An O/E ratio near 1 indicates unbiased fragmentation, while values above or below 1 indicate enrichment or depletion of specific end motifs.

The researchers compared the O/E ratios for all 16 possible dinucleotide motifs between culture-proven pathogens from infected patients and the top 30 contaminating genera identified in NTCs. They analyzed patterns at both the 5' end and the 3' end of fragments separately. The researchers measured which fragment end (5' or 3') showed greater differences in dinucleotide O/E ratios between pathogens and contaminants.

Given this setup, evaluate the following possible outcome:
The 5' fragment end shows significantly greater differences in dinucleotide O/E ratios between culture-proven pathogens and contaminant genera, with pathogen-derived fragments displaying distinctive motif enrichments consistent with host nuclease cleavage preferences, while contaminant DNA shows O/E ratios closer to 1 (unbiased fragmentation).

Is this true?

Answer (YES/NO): NO